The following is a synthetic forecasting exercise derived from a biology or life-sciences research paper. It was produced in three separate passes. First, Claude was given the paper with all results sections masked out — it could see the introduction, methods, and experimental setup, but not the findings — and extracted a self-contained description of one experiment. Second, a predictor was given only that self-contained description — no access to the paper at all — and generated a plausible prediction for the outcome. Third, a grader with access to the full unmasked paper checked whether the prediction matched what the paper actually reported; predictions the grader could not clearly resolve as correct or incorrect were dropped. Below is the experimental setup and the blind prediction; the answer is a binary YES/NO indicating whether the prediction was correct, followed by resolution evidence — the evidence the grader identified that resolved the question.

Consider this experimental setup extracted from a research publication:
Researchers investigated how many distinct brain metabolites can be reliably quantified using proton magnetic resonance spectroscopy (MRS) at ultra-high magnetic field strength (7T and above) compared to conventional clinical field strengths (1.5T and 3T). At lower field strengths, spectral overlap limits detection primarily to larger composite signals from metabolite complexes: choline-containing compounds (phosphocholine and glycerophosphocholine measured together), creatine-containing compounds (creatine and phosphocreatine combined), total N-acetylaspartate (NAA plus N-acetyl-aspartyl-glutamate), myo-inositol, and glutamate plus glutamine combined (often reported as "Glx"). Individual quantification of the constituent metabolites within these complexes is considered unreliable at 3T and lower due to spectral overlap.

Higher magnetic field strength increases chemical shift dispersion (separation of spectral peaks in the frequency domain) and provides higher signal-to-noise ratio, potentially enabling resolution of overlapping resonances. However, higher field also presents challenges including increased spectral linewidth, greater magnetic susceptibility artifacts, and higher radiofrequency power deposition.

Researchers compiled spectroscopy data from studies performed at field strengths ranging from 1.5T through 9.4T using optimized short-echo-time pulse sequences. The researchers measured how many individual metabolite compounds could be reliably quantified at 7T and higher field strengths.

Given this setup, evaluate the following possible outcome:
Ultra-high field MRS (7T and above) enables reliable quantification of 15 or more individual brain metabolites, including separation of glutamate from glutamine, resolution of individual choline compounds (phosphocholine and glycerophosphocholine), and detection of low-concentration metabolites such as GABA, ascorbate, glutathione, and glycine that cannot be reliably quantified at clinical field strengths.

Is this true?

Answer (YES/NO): NO